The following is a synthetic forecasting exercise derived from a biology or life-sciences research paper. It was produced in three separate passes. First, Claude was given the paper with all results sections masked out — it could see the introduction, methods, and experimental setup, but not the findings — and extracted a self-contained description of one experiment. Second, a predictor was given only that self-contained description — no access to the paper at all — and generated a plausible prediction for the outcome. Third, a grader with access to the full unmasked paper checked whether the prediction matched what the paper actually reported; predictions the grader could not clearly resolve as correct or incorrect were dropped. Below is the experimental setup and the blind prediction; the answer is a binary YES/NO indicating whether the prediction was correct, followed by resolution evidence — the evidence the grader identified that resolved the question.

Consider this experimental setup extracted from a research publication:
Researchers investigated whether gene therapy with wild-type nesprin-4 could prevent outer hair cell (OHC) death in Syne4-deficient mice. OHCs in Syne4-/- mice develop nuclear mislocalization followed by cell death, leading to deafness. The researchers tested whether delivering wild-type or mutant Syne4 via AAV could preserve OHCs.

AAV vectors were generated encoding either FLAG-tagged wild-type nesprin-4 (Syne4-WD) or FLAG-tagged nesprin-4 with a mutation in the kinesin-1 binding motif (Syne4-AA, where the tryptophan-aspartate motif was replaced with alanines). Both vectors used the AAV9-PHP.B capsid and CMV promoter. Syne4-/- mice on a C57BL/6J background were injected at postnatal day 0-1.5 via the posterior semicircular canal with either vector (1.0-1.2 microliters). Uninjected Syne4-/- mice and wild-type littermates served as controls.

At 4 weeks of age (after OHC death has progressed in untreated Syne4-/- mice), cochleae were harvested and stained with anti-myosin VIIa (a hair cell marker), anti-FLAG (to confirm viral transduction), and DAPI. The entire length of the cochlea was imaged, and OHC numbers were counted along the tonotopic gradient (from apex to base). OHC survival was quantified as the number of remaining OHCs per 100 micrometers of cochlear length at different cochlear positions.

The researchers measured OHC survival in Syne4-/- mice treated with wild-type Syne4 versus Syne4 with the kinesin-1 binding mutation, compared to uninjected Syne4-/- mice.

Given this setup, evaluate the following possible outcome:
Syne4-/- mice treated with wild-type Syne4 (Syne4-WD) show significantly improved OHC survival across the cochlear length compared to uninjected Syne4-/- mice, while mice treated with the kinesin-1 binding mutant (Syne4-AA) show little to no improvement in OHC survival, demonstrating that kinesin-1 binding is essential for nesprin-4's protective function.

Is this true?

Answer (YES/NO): YES